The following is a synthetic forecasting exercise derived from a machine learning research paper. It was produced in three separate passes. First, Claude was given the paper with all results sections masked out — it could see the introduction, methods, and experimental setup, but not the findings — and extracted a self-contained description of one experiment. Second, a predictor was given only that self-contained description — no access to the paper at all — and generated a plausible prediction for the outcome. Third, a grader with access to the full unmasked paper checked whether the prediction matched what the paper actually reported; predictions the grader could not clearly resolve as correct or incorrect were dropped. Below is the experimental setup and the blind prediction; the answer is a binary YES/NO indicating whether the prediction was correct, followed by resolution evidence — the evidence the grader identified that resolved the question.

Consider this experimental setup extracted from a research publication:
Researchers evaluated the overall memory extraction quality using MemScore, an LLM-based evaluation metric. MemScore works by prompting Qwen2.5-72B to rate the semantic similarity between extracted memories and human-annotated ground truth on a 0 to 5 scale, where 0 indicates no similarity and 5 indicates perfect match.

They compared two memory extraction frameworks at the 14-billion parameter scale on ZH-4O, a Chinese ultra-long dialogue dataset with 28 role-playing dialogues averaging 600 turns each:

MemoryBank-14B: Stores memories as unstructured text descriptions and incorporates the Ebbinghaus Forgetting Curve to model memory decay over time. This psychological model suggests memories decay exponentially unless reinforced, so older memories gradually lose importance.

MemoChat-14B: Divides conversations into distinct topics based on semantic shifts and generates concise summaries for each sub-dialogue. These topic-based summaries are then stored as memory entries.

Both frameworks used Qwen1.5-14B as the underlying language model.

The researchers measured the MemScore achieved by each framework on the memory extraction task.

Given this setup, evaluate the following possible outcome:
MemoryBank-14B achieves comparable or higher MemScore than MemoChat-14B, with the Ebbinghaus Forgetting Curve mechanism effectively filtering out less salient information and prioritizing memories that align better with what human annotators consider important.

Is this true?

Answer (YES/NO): NO